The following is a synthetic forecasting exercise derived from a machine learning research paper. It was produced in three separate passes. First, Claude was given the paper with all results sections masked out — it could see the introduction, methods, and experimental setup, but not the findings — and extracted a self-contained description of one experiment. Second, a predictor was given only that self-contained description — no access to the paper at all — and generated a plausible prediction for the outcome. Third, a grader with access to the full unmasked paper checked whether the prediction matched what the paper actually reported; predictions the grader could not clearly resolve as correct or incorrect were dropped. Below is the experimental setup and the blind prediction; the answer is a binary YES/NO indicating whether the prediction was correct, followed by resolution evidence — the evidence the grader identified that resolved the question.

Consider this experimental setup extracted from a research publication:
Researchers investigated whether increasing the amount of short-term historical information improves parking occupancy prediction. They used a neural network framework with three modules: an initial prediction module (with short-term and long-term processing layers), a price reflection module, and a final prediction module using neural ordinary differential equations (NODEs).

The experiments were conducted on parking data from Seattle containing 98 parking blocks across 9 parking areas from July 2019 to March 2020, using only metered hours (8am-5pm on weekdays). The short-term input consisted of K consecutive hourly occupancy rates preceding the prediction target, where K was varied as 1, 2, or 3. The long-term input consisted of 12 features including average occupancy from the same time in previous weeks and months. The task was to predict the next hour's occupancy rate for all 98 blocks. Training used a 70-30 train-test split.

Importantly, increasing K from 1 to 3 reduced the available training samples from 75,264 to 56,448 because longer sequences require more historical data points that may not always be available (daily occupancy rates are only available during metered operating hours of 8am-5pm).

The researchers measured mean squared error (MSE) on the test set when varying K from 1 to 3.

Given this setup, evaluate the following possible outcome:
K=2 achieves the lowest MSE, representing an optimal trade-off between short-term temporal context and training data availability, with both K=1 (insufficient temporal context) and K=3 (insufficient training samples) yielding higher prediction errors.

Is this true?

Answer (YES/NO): NO